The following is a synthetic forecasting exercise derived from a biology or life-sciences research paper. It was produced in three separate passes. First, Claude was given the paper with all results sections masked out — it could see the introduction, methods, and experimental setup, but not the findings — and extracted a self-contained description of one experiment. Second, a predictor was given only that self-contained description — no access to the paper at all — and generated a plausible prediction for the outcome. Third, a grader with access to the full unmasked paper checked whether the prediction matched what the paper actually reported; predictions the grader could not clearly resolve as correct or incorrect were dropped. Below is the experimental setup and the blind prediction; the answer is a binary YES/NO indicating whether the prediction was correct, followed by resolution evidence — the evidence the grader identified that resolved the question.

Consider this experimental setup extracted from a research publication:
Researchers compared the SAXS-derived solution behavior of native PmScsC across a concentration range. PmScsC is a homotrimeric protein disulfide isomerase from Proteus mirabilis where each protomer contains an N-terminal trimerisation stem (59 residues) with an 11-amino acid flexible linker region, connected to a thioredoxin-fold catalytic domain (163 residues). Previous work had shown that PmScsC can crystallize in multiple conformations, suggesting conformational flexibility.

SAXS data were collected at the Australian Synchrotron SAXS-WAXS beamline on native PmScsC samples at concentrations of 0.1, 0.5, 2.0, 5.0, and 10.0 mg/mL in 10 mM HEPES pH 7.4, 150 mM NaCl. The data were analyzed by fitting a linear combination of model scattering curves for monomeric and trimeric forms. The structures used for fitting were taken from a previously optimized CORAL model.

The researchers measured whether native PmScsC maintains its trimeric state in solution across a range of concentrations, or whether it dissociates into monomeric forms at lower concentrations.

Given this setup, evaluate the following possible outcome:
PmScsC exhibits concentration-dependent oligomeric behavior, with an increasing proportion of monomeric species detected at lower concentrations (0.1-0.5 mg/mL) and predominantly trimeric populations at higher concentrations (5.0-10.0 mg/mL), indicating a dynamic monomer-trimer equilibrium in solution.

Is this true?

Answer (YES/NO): NO